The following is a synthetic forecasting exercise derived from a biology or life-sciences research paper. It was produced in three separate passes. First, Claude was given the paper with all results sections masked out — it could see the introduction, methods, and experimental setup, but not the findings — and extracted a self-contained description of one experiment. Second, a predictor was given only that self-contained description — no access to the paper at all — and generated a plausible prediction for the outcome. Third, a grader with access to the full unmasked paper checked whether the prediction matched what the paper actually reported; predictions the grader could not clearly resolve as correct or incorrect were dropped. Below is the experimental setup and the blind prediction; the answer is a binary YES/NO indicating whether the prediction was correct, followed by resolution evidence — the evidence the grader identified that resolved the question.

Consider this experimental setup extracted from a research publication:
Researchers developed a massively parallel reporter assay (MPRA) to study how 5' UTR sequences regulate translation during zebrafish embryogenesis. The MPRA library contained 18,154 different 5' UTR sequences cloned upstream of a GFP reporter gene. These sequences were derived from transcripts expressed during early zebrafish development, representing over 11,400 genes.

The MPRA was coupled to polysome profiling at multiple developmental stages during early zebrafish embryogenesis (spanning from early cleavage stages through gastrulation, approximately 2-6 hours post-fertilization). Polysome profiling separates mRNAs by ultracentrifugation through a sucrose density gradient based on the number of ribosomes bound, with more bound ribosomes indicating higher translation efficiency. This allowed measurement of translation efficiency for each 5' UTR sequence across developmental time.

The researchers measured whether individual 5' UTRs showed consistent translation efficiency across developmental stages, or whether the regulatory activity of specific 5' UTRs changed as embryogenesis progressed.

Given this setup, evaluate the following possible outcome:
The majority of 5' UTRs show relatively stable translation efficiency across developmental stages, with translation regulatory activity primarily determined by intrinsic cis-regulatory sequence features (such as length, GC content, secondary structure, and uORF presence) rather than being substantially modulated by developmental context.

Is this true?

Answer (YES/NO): NO